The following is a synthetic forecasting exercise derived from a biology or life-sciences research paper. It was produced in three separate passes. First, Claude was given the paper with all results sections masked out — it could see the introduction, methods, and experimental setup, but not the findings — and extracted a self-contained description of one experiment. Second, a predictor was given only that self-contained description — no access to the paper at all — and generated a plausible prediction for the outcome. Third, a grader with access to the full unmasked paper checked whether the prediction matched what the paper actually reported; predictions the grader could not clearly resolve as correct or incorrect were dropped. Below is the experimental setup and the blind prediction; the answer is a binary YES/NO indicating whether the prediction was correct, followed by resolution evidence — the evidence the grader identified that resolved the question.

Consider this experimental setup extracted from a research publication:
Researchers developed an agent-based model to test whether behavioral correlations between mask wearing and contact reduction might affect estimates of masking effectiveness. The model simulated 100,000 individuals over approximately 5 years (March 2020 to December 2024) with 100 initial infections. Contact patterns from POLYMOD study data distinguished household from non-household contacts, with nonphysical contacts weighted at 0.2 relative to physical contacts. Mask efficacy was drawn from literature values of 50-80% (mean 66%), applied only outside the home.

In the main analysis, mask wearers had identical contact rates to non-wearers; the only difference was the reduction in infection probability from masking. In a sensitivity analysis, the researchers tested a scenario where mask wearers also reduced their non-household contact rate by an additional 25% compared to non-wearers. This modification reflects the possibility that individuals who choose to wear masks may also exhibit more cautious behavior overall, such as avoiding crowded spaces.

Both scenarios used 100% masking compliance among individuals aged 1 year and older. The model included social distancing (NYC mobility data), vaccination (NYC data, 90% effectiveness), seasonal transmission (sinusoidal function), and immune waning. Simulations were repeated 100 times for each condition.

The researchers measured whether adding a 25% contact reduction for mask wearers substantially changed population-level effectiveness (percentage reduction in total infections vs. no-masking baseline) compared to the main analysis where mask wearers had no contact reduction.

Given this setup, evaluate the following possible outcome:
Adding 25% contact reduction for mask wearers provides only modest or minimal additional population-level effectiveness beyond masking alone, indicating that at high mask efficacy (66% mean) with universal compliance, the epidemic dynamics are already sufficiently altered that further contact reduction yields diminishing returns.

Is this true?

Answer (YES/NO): NO